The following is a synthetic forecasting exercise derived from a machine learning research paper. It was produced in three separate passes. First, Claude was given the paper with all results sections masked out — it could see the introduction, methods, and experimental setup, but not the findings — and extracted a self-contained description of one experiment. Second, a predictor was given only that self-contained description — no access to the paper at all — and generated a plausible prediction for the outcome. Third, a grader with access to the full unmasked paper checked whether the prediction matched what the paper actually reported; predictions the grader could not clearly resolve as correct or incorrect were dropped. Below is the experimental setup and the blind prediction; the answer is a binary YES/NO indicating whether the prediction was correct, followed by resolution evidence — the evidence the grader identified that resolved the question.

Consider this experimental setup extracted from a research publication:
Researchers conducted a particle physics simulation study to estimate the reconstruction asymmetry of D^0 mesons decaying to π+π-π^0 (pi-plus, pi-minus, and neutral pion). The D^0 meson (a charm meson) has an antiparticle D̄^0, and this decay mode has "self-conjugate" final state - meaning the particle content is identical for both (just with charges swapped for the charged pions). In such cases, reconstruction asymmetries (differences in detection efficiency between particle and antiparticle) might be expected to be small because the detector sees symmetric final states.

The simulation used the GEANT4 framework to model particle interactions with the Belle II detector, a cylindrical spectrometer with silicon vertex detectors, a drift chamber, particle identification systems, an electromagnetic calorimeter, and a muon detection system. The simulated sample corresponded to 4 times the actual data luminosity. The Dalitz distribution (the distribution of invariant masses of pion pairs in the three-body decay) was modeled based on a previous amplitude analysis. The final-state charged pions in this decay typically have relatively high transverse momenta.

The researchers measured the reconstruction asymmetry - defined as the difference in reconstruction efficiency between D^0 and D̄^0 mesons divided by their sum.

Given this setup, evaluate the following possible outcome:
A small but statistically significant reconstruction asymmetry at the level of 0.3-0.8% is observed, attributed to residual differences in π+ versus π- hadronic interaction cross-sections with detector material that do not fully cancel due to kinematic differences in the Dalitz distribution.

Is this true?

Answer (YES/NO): NO